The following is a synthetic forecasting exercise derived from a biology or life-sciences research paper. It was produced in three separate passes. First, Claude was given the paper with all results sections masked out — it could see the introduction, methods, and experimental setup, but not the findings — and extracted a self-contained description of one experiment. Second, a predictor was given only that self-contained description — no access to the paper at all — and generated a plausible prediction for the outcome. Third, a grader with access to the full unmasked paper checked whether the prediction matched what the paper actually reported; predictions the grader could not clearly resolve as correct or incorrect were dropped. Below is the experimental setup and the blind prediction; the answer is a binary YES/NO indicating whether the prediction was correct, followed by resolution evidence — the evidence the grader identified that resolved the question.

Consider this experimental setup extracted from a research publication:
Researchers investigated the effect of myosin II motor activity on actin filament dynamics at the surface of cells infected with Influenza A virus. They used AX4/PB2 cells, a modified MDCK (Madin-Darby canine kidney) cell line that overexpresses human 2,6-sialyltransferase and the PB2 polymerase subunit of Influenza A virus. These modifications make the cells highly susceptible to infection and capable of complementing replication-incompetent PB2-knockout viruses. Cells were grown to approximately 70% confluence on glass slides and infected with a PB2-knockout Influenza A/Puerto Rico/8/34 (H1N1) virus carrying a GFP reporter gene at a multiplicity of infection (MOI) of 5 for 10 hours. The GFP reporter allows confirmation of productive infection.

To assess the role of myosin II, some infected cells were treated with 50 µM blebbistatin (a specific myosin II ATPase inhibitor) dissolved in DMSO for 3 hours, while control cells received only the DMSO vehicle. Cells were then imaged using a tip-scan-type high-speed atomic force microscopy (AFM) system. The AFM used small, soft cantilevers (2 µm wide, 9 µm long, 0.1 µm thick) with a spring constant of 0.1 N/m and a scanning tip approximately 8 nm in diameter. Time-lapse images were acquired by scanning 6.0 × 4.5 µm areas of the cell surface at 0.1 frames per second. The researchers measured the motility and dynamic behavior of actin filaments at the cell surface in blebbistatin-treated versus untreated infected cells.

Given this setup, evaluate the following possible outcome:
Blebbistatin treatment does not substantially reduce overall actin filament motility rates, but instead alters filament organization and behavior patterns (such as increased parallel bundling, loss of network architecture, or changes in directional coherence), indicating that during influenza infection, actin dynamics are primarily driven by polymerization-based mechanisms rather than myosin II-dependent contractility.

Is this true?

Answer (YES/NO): NO